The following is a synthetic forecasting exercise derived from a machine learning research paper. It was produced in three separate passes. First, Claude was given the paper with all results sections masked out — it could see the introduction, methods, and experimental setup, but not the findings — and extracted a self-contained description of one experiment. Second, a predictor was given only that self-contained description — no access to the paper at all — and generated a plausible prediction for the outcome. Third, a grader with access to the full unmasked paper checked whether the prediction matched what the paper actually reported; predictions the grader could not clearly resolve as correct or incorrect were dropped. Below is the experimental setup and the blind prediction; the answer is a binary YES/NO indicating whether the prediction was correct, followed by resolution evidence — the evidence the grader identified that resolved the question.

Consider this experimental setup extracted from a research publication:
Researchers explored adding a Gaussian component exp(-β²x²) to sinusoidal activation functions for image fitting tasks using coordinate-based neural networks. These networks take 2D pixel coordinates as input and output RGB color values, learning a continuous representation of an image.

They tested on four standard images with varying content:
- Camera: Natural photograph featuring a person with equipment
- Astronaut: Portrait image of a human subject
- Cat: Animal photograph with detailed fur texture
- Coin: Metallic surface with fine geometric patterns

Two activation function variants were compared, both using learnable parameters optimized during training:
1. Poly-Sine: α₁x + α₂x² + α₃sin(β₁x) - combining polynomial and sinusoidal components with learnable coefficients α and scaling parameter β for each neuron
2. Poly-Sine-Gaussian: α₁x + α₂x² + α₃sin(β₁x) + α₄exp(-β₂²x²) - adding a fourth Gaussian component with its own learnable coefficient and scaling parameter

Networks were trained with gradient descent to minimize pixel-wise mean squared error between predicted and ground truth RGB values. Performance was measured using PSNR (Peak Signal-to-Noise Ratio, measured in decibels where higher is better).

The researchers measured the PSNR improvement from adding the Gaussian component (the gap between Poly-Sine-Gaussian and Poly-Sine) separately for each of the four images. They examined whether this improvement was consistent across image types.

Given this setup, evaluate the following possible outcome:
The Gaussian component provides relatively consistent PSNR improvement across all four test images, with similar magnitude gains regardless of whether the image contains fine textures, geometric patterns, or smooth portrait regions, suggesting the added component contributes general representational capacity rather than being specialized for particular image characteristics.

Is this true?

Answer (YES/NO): NO